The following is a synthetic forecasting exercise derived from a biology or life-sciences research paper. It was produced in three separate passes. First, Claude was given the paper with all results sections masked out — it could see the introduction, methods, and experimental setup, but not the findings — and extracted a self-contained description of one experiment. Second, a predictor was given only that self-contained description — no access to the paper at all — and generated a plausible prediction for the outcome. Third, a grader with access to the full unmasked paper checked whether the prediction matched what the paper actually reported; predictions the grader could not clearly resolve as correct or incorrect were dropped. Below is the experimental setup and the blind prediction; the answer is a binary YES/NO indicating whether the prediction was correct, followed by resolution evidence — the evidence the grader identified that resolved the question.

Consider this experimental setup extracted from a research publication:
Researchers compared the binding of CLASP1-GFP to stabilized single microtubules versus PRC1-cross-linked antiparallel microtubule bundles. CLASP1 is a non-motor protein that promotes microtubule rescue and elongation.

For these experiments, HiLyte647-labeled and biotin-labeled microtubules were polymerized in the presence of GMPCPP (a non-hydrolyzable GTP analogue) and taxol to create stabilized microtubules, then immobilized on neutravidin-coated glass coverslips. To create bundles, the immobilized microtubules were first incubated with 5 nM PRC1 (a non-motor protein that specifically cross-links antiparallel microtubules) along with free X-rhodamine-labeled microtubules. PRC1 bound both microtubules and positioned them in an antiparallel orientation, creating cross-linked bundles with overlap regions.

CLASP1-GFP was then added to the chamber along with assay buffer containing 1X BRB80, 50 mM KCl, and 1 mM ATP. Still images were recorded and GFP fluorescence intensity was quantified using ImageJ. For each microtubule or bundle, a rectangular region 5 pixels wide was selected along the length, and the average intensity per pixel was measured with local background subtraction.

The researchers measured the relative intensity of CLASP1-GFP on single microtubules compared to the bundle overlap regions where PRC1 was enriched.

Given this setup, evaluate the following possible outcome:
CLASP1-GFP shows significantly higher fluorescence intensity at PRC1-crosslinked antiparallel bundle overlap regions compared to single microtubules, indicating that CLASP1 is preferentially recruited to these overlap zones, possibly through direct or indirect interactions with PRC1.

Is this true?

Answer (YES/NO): YES